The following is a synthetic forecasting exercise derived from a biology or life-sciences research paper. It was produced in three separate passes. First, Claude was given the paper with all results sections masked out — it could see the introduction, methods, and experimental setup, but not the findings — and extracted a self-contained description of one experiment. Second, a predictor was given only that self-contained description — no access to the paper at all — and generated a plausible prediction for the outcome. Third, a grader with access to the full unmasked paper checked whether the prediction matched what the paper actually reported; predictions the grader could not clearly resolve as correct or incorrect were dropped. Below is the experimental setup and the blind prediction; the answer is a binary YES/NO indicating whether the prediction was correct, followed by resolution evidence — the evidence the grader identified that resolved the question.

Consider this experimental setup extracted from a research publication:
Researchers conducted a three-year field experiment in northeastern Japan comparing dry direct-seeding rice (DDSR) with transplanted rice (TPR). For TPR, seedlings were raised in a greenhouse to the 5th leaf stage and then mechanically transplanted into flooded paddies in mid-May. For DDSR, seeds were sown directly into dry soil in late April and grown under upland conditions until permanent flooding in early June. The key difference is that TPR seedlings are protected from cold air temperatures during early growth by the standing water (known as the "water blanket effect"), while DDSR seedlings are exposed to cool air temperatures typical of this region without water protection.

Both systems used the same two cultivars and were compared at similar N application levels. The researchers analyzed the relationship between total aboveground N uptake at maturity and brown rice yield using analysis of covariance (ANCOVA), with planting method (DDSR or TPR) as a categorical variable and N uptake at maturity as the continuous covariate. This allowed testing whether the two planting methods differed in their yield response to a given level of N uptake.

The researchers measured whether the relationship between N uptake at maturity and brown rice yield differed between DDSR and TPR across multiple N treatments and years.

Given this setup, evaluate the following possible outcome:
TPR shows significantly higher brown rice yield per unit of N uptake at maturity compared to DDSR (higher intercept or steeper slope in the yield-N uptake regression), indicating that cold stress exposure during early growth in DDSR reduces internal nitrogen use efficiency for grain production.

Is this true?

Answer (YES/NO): YES